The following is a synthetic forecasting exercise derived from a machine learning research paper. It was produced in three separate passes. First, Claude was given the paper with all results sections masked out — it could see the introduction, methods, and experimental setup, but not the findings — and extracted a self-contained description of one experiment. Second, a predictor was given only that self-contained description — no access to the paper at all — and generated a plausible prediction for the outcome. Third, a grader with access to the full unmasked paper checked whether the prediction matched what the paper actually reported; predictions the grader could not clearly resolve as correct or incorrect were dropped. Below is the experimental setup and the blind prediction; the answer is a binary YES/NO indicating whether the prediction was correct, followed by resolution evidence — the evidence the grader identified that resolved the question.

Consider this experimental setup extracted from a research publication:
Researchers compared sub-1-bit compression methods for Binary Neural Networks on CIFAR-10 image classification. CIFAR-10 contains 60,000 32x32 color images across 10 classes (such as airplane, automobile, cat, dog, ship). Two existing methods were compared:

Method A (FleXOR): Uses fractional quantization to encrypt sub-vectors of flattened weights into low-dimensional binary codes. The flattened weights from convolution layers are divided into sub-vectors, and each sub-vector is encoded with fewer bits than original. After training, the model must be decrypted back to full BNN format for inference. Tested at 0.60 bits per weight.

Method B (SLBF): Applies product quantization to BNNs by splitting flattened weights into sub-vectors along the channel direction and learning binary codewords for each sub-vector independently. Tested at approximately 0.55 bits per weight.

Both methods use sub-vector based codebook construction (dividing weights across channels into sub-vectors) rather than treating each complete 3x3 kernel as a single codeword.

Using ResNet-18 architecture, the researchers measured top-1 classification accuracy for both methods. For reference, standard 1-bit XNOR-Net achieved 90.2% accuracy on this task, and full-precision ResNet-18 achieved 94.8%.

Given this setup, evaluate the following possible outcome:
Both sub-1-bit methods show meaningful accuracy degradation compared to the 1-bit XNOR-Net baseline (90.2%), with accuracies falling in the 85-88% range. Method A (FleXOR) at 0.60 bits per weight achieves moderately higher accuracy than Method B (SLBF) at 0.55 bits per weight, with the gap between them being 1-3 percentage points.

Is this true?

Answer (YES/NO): NO